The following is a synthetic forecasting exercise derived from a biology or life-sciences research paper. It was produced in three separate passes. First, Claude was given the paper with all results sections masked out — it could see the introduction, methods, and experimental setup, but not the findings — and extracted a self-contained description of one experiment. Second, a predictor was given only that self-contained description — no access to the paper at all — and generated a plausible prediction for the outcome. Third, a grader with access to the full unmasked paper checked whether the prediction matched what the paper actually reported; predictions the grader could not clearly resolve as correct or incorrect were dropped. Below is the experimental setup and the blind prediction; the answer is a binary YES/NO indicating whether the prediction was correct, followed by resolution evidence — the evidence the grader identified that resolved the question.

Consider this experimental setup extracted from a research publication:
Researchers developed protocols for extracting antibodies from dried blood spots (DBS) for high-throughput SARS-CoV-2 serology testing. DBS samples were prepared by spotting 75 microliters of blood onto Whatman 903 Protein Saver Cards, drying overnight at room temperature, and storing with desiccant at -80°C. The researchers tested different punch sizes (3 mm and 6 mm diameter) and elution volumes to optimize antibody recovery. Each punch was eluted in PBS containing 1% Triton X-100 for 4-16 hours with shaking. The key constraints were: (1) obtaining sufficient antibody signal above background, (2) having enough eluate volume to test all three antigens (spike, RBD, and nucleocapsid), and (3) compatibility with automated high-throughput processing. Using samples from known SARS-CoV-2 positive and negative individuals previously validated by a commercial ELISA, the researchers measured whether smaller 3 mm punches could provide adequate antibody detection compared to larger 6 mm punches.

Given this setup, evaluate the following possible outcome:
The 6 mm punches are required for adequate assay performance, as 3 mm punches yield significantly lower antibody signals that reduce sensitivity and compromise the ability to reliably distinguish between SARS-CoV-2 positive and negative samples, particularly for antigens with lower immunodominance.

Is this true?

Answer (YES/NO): NO